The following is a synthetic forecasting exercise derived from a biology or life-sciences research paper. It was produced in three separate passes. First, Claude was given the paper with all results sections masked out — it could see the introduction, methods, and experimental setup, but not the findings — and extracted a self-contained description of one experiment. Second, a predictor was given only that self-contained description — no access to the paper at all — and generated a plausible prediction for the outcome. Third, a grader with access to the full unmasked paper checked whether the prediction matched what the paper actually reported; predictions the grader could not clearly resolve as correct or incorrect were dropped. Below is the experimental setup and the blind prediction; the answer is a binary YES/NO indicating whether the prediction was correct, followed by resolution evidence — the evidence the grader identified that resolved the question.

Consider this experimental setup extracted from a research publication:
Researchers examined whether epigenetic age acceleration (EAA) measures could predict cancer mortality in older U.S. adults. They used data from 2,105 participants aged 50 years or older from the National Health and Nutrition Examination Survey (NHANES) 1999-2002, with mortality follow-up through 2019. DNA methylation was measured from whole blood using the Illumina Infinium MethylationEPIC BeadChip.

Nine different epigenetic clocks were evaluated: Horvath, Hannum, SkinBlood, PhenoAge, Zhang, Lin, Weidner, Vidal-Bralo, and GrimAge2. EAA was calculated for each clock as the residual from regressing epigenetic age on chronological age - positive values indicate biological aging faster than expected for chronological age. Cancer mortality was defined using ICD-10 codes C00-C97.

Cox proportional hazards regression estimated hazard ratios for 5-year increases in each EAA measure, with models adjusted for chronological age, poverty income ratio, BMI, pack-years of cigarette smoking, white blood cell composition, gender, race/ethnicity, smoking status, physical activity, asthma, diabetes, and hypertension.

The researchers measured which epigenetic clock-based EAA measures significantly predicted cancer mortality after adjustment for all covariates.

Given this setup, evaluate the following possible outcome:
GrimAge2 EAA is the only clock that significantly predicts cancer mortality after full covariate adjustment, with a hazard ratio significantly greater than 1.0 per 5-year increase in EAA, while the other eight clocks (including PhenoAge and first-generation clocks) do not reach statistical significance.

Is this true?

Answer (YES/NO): NO